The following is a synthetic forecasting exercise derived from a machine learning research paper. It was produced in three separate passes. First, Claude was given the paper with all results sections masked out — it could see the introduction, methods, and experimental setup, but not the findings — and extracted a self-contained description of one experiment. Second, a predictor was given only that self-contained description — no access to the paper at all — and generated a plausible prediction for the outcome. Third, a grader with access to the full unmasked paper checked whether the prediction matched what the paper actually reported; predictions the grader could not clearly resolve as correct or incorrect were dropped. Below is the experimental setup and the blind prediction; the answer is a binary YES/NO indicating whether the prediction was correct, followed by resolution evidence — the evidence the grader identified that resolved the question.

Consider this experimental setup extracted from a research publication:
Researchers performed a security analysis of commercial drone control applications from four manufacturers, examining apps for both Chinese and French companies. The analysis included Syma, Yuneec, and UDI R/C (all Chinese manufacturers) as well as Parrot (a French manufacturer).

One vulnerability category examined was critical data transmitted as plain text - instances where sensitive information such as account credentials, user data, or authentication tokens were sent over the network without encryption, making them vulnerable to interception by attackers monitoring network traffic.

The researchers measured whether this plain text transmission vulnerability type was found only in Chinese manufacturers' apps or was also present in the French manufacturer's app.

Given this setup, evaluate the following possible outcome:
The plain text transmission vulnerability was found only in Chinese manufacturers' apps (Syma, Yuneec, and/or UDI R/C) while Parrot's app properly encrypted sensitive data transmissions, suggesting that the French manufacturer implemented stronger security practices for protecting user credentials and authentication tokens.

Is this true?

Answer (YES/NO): NO